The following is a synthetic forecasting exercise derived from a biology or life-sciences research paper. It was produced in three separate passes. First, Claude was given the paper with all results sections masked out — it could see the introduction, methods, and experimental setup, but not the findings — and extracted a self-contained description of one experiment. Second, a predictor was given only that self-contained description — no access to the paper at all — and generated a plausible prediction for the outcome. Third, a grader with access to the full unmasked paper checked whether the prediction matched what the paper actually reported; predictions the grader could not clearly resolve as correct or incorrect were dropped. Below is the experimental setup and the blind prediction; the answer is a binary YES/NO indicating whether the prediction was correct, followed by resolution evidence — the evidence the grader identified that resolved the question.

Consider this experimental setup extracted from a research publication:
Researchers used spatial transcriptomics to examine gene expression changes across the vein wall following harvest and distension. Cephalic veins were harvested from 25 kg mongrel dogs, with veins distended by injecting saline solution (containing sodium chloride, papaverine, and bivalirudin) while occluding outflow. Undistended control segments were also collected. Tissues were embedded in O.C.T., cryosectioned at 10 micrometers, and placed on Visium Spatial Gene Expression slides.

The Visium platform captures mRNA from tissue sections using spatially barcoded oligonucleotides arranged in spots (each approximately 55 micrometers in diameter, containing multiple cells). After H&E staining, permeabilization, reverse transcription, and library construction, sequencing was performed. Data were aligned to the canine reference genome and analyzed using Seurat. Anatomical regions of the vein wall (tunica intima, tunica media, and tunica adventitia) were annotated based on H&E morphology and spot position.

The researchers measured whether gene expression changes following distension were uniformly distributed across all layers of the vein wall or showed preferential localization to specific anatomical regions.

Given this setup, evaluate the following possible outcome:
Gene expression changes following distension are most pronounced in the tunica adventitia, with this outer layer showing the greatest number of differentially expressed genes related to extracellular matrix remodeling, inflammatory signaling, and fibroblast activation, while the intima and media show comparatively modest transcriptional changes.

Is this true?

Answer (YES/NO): NO